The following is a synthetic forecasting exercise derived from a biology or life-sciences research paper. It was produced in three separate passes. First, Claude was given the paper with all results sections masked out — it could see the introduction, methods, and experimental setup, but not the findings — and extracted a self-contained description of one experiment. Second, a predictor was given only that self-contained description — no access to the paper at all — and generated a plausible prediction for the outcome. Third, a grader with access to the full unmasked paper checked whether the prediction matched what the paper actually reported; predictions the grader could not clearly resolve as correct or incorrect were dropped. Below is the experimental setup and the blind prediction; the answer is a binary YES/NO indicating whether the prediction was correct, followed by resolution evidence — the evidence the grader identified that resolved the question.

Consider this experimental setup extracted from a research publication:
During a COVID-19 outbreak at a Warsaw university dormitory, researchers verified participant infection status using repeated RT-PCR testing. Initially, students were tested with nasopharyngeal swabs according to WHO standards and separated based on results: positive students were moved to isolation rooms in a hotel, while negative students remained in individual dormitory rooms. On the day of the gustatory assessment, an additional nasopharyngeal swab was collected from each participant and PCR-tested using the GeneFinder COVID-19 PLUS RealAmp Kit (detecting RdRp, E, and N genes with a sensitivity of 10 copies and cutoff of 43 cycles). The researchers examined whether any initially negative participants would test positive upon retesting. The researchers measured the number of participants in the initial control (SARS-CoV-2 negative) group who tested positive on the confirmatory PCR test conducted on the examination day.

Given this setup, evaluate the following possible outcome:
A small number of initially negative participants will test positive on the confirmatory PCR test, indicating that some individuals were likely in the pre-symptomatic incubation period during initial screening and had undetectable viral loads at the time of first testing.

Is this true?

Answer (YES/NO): NO